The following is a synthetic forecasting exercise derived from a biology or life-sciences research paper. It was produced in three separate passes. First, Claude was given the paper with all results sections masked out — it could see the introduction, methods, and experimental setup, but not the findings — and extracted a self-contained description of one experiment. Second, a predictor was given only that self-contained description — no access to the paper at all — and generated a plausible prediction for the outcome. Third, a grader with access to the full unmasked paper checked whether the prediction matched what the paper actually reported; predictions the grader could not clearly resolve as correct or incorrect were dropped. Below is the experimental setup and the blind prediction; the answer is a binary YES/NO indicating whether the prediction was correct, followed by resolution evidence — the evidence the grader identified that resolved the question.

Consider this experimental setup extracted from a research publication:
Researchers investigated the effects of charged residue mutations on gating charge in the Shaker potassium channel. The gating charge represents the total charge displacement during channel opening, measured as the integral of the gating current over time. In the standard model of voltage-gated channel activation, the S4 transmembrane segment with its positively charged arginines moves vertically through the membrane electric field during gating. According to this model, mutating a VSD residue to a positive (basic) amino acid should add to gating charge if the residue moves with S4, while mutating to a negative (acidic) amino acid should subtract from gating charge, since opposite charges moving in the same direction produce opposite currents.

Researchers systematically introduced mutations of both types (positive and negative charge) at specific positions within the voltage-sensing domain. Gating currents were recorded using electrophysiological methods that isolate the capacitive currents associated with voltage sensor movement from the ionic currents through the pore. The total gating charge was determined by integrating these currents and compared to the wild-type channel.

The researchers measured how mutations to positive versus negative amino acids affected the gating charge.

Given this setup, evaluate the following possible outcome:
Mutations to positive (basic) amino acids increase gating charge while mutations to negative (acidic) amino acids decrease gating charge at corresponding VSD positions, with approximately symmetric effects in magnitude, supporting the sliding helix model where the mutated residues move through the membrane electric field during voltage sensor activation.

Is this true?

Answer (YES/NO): NO